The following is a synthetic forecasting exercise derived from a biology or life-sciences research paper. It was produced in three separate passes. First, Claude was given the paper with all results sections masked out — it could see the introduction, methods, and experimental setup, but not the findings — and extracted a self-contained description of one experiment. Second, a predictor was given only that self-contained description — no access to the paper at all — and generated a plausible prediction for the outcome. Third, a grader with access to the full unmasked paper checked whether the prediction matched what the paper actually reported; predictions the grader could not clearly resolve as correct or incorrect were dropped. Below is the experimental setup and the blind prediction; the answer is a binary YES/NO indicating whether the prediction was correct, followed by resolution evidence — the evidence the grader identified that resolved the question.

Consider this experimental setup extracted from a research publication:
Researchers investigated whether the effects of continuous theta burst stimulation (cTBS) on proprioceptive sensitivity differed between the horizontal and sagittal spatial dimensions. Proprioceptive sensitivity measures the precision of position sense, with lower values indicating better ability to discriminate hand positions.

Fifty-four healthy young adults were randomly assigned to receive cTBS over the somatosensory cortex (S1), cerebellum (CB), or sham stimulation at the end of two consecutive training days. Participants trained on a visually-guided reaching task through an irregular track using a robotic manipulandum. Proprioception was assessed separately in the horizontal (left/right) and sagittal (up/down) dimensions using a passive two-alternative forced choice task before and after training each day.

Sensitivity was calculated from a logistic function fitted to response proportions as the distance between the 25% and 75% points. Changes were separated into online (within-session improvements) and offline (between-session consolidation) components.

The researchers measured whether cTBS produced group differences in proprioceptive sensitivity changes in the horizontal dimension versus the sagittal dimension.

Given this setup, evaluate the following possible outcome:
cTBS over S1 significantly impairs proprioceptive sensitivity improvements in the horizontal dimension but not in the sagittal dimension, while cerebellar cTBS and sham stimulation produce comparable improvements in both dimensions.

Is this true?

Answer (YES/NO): NO